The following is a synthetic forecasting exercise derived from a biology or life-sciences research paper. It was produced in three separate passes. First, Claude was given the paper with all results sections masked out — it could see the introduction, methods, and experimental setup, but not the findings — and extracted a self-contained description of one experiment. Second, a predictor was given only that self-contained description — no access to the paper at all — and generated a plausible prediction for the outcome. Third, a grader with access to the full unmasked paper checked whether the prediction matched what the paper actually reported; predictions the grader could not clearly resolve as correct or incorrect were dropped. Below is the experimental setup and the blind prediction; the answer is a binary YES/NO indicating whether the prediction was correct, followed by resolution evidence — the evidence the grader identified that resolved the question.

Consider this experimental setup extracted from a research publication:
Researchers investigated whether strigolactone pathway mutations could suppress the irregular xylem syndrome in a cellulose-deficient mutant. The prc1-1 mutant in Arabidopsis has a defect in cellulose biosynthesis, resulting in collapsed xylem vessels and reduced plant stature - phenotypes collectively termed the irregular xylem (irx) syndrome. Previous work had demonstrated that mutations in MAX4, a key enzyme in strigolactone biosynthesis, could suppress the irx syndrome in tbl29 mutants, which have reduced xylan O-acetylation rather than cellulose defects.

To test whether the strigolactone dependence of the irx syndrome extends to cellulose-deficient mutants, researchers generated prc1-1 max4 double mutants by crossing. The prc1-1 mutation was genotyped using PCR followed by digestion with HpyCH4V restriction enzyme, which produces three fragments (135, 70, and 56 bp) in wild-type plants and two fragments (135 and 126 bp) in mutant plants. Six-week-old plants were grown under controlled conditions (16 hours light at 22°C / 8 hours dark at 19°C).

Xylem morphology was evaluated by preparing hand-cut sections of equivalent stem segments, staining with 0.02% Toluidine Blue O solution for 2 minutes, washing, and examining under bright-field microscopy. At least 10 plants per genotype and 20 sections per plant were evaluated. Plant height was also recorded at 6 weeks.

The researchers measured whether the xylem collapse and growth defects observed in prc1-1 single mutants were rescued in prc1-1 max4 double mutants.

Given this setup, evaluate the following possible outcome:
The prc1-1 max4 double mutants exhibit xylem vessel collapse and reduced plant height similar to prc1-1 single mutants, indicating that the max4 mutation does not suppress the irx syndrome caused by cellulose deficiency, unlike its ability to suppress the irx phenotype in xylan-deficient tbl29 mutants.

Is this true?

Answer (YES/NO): NO